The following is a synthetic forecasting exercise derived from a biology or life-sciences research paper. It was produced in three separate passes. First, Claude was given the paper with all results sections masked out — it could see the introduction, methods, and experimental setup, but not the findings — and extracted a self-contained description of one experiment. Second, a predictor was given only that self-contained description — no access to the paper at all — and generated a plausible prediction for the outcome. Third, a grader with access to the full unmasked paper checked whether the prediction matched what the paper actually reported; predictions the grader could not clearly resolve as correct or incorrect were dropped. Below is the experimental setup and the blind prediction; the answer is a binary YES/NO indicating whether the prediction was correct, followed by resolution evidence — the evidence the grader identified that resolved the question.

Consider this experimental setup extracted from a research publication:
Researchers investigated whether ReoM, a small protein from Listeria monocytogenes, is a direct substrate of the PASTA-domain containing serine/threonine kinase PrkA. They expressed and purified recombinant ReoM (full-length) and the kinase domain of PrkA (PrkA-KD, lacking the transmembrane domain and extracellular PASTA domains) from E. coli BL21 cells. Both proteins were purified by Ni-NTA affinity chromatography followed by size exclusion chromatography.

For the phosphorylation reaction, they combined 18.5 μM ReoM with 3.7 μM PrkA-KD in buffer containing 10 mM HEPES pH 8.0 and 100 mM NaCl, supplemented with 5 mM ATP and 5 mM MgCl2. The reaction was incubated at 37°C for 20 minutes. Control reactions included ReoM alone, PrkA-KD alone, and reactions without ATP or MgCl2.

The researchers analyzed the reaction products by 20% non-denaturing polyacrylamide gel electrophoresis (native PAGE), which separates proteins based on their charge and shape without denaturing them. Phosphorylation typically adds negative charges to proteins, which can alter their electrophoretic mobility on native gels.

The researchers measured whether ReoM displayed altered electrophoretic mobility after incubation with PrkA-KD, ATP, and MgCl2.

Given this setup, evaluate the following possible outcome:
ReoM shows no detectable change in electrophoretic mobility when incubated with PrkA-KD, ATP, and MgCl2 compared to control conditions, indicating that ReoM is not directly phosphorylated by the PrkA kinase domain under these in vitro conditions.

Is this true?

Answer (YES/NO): NO